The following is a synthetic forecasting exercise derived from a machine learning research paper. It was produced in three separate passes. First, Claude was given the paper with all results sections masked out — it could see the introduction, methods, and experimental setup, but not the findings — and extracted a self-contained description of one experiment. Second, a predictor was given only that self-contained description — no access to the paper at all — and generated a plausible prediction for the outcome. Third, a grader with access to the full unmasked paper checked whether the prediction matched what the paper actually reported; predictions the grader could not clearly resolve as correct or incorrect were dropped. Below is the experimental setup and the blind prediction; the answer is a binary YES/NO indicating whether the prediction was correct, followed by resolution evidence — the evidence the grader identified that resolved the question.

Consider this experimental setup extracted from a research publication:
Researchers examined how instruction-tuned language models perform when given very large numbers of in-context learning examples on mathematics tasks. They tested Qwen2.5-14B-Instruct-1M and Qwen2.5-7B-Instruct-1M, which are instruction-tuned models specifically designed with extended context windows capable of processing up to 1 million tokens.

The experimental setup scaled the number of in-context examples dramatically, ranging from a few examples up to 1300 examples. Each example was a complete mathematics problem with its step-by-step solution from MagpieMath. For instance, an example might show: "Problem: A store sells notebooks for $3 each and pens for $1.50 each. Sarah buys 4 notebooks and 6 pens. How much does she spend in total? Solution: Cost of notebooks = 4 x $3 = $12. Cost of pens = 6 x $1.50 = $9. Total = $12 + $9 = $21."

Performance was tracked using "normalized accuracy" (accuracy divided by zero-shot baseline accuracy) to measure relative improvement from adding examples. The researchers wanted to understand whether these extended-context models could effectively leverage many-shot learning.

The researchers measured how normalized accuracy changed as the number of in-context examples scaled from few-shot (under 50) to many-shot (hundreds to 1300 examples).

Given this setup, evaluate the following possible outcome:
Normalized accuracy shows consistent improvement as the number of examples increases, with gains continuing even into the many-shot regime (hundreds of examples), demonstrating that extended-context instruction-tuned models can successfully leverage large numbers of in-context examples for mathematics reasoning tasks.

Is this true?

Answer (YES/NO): NO